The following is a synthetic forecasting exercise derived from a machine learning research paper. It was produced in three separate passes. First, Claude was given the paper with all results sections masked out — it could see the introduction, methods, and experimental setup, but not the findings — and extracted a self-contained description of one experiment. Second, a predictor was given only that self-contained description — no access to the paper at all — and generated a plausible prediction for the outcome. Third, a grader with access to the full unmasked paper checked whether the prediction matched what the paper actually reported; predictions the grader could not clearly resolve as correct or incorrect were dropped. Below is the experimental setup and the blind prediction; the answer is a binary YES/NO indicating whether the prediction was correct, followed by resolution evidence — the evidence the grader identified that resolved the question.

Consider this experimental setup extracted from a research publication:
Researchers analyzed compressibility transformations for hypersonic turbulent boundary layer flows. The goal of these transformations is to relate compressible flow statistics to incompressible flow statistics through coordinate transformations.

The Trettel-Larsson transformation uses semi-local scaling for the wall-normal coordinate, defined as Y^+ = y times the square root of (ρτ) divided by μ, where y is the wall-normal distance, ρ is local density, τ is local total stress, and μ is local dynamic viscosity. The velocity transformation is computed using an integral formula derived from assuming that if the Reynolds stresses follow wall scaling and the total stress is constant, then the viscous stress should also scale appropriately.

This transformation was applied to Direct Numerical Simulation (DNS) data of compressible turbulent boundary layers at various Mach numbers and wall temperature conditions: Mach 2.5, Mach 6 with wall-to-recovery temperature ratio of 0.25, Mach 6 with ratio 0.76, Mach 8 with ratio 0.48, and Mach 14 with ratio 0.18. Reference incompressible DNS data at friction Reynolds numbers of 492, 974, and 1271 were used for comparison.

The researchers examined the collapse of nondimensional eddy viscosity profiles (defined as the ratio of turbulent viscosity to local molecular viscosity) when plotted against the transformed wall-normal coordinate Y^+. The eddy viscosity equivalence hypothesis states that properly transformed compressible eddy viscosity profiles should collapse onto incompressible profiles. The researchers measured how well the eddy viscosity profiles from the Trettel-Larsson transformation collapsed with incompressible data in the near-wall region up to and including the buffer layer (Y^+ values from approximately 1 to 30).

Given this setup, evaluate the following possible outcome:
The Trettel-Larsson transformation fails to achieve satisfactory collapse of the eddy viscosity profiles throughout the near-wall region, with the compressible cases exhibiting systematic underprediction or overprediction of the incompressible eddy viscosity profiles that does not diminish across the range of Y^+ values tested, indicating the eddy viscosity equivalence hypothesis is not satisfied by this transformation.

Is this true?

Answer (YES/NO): NO